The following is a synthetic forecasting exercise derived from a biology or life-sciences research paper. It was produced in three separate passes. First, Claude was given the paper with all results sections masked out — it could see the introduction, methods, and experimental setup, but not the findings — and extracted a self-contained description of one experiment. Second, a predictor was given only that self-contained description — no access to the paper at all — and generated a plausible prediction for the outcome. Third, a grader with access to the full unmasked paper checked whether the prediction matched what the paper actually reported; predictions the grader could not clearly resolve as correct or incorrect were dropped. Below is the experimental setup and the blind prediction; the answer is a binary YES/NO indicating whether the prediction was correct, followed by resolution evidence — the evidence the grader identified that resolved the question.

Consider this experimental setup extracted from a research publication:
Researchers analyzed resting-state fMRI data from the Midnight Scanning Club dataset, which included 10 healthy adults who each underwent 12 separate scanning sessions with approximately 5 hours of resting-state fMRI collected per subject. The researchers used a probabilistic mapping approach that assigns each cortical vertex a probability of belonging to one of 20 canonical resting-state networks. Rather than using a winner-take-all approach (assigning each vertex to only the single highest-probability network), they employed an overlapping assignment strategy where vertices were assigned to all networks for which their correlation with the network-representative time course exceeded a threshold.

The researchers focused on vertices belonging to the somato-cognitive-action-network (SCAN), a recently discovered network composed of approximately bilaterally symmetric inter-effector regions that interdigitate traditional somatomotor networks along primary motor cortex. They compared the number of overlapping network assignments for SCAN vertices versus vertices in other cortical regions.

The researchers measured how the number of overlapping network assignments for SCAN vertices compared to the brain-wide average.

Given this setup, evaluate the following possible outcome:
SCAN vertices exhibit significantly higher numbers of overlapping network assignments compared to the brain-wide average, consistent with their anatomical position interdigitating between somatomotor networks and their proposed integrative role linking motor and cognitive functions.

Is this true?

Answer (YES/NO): YES